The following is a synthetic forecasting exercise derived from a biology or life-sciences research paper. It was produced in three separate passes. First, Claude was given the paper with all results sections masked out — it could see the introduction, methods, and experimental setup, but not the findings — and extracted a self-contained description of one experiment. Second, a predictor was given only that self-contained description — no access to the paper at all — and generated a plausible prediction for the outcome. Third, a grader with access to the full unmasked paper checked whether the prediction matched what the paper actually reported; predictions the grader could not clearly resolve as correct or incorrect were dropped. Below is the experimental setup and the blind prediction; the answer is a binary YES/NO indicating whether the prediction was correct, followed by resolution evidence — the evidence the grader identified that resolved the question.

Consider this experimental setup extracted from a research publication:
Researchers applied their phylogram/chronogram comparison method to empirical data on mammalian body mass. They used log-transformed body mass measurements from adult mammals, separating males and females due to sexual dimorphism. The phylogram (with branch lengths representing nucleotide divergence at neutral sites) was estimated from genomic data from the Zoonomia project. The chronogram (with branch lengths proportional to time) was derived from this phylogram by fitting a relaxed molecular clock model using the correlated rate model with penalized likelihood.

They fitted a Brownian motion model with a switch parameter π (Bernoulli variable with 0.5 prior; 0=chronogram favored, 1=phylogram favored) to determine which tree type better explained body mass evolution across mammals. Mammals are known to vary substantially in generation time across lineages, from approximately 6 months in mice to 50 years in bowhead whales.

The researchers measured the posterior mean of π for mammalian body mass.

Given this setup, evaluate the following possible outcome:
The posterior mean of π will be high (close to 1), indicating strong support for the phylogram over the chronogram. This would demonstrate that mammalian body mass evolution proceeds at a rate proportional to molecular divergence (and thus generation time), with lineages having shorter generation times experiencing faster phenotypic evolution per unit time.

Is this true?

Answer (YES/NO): NO